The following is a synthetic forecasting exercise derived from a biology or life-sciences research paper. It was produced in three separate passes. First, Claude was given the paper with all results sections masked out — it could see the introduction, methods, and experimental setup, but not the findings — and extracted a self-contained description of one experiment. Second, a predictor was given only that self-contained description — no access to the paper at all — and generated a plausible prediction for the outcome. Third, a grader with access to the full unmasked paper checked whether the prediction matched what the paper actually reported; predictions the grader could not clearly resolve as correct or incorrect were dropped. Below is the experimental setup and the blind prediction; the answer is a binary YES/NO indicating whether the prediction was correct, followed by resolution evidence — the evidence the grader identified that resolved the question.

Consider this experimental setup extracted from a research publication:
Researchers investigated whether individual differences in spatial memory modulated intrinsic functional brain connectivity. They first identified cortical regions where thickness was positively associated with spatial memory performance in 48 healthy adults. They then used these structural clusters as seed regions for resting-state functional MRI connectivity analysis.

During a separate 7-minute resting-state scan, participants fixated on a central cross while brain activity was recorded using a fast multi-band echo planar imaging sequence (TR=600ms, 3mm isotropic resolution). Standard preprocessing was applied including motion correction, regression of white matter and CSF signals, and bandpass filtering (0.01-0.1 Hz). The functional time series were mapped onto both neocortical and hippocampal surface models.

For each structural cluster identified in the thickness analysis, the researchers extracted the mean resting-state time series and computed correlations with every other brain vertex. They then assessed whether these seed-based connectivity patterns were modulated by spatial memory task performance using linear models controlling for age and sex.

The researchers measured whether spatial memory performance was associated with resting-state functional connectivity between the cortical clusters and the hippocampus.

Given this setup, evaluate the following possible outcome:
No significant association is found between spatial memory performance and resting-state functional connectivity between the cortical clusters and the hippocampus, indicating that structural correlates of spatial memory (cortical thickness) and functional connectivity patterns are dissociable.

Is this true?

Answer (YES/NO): NO